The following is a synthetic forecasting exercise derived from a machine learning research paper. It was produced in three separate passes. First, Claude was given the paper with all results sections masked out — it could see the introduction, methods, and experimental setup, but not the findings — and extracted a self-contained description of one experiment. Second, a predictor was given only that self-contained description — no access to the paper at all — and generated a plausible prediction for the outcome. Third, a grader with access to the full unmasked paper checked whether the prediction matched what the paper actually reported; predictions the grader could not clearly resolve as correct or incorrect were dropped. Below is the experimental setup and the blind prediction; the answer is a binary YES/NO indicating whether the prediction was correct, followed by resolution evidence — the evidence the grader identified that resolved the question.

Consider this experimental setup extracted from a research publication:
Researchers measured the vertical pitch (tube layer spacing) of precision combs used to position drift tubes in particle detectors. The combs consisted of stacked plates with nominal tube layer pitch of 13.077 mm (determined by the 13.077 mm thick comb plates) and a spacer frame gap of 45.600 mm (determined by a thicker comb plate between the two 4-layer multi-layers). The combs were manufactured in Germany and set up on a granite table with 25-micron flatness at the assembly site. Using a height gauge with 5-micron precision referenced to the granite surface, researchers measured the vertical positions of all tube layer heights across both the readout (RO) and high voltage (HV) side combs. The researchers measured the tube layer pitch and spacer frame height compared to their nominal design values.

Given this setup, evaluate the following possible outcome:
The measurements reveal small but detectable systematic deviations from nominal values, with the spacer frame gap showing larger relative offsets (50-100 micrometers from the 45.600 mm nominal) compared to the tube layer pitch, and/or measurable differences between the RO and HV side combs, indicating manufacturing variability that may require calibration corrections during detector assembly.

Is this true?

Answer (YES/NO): NO